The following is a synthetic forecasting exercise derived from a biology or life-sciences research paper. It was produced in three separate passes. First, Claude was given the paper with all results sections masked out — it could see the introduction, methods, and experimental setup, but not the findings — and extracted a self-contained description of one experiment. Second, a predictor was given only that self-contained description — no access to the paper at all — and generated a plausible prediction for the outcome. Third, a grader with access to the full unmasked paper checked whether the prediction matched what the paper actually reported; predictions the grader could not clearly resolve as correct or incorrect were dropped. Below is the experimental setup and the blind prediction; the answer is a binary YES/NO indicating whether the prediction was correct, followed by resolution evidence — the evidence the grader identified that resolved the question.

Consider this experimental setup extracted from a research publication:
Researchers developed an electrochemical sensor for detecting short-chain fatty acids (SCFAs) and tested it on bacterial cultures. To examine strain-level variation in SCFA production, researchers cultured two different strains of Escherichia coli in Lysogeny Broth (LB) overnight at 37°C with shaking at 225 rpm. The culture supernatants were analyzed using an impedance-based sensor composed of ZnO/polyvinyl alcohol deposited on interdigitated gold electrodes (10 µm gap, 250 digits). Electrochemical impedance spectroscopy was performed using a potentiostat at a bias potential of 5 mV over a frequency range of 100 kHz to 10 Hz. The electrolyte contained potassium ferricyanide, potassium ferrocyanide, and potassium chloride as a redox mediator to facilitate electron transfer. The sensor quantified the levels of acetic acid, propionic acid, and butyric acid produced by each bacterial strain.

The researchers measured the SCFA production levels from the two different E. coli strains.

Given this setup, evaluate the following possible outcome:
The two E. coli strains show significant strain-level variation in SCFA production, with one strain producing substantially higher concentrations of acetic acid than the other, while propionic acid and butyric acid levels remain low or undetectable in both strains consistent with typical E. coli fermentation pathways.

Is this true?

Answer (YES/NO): YES